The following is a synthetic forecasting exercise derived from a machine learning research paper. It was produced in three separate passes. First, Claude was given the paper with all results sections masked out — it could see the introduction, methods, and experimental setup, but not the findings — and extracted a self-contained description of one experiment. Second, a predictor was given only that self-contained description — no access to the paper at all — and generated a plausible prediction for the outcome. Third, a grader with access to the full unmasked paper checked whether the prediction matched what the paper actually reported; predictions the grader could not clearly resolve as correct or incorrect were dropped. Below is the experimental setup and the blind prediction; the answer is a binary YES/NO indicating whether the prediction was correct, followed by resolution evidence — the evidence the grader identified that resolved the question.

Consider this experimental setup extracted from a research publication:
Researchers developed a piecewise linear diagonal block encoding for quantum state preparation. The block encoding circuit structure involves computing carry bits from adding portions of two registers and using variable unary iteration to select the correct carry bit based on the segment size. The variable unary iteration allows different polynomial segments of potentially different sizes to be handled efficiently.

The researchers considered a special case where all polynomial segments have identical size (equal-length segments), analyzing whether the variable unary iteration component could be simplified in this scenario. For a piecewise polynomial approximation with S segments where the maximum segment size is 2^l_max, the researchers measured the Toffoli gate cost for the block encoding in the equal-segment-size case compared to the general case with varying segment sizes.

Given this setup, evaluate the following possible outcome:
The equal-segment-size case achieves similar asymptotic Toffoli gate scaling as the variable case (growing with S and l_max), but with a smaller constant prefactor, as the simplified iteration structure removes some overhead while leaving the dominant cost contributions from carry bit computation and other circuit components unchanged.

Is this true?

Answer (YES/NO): NO